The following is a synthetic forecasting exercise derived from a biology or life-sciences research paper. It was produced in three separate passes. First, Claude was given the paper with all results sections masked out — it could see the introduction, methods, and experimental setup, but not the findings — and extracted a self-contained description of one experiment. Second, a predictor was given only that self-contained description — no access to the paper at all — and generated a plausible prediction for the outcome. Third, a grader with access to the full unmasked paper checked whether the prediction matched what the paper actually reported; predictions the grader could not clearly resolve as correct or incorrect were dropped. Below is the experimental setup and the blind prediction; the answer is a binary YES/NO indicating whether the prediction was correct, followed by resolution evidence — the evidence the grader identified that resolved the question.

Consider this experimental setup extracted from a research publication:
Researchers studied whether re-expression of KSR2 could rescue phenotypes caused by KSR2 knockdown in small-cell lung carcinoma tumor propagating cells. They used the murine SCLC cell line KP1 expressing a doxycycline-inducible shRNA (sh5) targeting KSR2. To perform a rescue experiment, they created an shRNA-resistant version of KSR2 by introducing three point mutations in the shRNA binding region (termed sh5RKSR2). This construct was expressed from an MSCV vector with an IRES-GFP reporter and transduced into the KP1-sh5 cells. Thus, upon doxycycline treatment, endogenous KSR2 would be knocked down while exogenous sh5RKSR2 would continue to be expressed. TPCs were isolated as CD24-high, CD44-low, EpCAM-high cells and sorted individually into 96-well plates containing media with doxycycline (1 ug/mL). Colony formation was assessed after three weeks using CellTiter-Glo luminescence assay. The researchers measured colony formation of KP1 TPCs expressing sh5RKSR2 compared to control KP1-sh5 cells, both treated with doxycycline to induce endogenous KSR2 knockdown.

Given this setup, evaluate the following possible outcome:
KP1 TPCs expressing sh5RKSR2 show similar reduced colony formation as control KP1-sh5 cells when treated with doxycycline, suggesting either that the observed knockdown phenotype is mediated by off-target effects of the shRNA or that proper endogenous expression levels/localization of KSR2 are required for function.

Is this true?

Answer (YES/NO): NO